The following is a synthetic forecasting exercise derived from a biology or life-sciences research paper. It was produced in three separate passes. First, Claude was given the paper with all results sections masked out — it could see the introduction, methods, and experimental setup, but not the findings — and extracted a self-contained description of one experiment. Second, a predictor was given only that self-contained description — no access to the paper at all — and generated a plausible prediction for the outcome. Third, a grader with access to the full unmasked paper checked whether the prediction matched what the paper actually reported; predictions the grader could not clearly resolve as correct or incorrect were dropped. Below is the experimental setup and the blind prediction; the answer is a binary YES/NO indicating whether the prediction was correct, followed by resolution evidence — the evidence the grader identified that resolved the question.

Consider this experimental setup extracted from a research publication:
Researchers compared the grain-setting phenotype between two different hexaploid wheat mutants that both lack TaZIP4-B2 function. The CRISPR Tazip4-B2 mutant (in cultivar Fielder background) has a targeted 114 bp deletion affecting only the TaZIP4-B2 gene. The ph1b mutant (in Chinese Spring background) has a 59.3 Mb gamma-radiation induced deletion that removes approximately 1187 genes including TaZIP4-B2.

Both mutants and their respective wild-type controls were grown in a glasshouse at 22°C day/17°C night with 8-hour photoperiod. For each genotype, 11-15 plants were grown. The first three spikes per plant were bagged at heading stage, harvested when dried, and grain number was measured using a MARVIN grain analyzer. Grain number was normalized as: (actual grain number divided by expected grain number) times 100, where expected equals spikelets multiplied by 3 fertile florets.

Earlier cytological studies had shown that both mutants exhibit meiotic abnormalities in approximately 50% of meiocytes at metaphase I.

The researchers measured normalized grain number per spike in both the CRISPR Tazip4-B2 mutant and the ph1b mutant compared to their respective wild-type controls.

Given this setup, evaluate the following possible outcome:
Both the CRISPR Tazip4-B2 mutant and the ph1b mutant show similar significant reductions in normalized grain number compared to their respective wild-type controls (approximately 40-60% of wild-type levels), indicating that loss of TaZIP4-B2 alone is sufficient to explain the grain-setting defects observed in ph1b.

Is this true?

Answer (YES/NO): YES